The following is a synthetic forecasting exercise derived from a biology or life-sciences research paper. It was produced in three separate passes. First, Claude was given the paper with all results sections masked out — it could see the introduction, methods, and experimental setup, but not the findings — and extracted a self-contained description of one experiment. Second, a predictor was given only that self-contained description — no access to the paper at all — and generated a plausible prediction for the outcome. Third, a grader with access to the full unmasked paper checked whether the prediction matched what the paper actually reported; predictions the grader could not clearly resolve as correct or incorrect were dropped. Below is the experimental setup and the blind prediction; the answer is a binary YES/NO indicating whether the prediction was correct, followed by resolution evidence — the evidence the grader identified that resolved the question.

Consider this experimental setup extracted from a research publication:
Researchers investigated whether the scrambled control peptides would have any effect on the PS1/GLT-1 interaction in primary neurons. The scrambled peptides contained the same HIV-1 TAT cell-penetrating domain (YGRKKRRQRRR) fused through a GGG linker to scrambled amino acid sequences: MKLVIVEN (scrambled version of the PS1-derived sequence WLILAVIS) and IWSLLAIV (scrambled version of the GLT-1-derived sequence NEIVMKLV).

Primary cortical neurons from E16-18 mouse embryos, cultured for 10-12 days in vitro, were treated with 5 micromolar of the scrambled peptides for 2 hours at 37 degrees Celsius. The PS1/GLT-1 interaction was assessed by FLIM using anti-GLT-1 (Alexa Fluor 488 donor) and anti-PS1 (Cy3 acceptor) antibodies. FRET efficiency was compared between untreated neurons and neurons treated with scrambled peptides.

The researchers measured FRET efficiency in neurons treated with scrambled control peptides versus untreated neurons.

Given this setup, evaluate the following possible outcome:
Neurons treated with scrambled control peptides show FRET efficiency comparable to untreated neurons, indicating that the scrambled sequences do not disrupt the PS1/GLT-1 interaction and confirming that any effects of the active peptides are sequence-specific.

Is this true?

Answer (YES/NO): YES